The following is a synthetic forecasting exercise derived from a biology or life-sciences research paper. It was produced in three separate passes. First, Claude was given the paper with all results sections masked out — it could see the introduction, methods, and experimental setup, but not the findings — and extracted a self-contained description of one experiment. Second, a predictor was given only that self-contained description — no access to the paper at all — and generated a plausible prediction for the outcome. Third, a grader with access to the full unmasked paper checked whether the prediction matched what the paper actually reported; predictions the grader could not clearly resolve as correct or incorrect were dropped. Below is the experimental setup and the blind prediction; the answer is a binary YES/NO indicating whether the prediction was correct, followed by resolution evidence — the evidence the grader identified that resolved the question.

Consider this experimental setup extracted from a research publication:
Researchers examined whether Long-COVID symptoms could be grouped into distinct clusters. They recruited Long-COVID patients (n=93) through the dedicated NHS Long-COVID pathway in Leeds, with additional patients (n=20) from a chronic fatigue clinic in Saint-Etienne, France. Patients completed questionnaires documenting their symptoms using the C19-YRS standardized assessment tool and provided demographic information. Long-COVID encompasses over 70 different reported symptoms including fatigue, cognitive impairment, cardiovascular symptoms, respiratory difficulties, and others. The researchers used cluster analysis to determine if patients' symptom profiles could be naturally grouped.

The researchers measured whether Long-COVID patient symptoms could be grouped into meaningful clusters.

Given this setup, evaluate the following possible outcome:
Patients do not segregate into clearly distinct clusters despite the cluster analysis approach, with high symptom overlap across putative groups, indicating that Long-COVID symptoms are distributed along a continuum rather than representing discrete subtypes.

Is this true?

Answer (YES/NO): NO